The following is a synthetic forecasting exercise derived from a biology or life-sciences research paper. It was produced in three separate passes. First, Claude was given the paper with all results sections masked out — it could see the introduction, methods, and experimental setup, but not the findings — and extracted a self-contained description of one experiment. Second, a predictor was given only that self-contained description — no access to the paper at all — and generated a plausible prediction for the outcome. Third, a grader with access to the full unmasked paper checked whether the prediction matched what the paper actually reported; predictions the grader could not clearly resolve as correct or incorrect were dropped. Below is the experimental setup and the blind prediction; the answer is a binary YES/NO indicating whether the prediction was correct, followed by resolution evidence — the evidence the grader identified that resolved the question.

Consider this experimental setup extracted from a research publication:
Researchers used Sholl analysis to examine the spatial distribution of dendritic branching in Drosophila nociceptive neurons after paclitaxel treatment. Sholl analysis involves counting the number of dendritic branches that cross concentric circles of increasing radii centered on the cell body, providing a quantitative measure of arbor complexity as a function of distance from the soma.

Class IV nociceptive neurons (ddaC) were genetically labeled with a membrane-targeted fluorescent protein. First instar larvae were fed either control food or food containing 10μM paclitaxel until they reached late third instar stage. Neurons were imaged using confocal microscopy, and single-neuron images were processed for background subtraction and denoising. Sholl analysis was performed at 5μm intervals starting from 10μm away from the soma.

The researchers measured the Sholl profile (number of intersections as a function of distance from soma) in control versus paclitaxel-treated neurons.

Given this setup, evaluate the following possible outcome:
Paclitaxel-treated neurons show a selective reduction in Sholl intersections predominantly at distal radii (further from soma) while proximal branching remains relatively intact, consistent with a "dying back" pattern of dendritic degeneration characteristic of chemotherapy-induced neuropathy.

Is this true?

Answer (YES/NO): NO